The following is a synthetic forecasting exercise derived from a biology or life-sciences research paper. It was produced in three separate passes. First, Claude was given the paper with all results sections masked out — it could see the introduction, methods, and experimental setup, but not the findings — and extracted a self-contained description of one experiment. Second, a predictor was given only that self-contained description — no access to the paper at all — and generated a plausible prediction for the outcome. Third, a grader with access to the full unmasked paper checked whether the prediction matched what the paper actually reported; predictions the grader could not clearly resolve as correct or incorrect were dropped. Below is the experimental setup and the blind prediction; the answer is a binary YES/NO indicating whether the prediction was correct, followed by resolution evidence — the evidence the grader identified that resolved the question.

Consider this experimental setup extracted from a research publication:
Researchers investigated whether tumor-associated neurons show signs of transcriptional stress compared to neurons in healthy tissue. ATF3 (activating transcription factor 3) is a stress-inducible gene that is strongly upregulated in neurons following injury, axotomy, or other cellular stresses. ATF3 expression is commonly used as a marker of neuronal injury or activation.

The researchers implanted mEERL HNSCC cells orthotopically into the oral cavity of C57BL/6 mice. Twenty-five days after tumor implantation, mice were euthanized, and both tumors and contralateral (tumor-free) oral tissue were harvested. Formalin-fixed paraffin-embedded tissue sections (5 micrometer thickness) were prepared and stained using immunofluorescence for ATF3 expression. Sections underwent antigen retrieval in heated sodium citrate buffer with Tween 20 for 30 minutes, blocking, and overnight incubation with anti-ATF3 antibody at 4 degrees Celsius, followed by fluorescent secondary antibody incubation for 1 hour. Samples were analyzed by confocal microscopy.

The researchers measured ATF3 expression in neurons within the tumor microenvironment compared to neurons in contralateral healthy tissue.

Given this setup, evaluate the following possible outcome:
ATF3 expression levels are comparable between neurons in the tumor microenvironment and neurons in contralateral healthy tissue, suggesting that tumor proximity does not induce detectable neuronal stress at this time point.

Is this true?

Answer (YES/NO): NO